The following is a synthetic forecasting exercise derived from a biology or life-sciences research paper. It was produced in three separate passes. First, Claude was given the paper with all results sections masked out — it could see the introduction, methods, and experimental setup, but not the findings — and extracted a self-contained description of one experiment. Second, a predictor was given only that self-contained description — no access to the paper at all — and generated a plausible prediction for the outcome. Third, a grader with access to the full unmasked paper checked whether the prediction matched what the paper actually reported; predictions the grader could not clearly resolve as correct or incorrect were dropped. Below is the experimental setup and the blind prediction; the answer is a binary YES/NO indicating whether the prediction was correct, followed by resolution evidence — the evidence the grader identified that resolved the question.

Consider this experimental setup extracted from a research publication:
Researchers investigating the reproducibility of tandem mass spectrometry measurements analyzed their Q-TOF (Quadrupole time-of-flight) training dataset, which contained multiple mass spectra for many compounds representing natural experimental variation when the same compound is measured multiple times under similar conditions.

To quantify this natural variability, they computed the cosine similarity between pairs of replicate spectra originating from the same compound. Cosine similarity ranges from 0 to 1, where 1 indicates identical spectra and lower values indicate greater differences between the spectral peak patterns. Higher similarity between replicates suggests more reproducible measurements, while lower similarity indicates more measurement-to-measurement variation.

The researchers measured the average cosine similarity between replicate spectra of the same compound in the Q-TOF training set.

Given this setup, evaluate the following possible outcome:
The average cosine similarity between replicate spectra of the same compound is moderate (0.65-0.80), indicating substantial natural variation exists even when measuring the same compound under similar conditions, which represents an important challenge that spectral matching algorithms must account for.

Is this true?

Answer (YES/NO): NO